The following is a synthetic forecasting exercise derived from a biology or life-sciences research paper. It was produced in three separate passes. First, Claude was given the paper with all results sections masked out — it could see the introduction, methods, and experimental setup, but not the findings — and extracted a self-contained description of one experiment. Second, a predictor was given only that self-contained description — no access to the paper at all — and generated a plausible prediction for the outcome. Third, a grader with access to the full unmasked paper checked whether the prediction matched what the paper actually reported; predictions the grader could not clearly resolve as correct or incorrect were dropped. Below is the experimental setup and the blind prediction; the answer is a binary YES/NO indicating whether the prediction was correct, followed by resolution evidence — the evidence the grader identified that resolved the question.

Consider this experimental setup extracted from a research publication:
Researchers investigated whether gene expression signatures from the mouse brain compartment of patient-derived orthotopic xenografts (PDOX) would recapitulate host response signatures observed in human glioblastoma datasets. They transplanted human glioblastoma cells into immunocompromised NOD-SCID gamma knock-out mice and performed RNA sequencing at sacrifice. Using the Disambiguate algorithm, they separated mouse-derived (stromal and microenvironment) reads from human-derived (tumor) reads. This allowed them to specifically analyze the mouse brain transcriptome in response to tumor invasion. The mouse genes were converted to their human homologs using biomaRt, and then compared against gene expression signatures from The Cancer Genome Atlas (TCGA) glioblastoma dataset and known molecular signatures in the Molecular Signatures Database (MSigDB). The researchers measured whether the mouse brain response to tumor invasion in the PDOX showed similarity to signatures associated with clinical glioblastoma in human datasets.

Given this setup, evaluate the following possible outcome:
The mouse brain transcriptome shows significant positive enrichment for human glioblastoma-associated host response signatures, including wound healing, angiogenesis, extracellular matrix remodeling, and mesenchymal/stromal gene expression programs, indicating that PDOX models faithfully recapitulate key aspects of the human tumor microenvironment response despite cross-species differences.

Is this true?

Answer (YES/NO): NO